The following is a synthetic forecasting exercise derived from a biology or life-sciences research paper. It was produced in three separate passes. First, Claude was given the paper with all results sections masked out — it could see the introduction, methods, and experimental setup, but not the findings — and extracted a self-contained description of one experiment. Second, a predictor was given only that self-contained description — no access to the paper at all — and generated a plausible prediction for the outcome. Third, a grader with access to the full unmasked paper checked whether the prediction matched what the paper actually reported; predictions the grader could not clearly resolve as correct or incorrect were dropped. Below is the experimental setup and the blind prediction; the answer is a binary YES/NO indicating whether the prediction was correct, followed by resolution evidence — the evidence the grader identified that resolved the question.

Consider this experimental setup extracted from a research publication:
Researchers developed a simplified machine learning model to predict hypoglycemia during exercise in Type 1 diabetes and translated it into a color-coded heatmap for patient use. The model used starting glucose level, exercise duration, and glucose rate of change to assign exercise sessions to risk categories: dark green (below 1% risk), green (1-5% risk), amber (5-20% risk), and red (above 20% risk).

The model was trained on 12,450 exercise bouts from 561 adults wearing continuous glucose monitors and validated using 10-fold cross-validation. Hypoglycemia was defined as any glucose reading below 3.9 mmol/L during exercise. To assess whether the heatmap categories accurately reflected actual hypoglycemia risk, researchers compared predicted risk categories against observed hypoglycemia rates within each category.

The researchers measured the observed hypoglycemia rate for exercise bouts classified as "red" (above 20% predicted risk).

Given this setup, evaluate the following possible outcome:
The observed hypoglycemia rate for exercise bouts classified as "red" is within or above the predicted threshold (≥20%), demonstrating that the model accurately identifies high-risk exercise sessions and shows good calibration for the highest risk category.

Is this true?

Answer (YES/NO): YES